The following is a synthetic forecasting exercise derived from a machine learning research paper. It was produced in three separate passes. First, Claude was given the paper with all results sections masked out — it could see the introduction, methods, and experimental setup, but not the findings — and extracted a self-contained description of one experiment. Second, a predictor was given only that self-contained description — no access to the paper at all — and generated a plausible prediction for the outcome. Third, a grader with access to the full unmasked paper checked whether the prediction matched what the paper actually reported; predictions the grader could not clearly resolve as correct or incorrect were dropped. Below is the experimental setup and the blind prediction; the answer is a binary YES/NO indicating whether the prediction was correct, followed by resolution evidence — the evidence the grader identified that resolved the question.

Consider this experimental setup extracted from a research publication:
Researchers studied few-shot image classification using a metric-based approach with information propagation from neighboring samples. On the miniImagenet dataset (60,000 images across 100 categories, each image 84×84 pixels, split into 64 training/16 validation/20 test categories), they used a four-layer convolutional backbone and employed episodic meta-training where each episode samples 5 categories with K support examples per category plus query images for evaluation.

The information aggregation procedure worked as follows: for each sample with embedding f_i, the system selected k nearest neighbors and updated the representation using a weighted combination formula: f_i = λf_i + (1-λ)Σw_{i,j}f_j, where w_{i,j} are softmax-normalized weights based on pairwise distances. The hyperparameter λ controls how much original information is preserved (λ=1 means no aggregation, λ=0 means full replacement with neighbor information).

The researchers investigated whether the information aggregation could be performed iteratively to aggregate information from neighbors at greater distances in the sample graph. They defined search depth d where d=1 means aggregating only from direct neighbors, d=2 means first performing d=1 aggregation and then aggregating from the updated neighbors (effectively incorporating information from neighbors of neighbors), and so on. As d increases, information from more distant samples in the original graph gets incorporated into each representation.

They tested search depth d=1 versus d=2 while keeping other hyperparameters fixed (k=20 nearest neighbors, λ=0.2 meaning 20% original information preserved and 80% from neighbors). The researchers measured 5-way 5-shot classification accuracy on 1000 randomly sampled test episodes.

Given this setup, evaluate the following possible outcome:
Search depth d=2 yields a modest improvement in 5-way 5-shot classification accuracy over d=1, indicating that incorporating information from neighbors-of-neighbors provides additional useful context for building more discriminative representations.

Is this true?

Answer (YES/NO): NO